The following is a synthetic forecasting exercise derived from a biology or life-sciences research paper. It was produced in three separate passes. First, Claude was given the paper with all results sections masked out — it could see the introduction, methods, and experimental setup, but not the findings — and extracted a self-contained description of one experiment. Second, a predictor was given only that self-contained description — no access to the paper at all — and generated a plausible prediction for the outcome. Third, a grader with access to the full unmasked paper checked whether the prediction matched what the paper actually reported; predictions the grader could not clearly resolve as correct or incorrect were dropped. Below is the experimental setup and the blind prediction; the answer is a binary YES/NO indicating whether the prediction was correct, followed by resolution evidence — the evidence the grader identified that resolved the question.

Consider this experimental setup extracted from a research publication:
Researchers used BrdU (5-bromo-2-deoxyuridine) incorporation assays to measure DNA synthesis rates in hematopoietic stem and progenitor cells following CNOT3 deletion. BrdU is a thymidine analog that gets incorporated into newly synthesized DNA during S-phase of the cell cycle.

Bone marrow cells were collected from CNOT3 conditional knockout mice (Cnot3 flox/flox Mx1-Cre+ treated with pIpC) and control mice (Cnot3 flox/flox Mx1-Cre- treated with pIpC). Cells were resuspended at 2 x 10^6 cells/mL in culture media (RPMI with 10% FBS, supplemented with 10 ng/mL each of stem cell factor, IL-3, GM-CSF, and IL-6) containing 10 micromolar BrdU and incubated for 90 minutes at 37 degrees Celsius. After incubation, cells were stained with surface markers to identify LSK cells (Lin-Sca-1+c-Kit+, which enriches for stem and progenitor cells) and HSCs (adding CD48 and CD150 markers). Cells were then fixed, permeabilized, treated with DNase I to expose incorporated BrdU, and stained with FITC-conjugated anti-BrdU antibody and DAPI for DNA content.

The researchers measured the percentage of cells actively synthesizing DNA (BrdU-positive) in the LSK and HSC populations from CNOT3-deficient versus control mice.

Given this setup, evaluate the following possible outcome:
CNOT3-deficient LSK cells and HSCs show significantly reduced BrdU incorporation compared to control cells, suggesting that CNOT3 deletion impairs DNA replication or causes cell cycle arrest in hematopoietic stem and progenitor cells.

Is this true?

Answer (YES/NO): NO